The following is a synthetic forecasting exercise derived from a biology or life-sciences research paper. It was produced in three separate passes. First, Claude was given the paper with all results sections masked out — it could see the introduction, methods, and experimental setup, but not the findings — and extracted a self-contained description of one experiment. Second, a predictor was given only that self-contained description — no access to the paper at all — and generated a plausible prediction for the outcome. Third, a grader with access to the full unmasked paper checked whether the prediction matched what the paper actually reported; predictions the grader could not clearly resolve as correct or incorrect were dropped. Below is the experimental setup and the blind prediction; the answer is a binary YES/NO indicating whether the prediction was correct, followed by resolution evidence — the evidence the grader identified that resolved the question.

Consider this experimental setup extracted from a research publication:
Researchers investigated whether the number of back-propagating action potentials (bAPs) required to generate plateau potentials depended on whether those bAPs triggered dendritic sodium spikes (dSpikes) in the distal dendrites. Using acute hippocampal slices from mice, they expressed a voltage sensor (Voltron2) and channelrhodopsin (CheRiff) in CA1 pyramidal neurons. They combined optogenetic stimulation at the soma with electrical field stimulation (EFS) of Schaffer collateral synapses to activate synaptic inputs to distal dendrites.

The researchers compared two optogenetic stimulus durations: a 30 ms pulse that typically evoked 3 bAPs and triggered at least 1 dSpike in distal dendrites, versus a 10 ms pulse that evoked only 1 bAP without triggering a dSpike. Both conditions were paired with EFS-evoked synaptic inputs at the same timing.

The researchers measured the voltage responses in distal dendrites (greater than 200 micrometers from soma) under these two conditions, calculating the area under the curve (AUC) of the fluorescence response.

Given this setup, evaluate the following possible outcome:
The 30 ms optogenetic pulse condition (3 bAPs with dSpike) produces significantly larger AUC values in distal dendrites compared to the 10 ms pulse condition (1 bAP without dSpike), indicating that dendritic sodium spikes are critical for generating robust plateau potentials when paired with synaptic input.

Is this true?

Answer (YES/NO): YES